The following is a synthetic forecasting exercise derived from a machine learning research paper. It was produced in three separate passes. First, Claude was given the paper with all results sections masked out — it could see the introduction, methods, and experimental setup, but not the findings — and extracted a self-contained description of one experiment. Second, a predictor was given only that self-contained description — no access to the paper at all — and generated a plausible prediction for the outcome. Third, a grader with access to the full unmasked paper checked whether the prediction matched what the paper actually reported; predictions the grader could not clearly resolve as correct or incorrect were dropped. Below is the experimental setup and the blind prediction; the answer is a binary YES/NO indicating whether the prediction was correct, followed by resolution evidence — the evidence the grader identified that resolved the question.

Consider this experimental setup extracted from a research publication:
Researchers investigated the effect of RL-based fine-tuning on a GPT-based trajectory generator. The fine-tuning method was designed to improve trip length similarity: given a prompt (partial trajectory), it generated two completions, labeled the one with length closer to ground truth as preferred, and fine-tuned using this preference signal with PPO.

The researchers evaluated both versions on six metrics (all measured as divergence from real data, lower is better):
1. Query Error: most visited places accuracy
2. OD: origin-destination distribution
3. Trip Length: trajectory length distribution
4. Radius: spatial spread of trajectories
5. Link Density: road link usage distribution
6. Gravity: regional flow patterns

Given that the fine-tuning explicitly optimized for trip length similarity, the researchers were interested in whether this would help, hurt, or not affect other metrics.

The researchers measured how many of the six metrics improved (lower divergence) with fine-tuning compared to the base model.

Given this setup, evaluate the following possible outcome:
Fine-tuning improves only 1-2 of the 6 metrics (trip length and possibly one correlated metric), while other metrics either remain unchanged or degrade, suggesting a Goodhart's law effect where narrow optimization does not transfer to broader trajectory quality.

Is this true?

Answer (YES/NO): NO